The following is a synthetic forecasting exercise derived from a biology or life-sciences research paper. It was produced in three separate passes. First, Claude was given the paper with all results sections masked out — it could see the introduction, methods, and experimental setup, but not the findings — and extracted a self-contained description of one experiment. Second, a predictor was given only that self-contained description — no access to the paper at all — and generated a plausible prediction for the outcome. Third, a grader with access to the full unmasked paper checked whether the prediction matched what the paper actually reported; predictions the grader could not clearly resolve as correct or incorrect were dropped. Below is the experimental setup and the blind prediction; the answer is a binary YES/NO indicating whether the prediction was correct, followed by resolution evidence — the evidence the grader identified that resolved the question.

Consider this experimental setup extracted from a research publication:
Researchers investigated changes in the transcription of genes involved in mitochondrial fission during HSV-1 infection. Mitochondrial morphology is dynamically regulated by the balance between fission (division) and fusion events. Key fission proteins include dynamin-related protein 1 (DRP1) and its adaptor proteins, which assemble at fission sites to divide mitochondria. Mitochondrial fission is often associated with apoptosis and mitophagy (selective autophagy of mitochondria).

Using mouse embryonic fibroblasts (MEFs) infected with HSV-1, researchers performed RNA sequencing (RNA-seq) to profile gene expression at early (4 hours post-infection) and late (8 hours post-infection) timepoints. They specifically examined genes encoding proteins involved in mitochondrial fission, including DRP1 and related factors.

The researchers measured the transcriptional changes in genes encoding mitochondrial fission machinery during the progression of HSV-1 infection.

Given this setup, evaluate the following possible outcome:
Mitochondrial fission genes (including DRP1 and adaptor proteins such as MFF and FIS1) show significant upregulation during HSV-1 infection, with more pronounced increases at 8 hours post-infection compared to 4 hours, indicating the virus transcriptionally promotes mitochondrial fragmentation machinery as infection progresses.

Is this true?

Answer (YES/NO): NO